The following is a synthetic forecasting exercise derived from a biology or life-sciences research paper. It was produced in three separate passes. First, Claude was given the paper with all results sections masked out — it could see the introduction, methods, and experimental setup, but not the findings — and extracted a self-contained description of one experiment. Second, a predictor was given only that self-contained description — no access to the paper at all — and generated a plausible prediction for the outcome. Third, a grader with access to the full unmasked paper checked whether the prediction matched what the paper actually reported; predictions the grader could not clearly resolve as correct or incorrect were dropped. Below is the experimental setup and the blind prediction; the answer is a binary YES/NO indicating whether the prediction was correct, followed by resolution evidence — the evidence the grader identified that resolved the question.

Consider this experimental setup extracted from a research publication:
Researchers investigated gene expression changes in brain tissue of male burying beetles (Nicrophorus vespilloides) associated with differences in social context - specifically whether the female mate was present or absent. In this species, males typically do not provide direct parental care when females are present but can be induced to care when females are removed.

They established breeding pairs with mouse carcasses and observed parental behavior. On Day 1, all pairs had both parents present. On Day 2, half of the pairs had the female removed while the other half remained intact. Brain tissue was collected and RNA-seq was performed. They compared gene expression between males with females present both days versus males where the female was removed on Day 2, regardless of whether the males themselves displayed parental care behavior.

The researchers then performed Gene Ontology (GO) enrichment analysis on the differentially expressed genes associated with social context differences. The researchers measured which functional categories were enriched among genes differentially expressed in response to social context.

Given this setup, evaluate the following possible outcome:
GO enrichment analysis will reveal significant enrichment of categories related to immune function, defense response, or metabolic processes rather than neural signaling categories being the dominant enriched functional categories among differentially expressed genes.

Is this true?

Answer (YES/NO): NO